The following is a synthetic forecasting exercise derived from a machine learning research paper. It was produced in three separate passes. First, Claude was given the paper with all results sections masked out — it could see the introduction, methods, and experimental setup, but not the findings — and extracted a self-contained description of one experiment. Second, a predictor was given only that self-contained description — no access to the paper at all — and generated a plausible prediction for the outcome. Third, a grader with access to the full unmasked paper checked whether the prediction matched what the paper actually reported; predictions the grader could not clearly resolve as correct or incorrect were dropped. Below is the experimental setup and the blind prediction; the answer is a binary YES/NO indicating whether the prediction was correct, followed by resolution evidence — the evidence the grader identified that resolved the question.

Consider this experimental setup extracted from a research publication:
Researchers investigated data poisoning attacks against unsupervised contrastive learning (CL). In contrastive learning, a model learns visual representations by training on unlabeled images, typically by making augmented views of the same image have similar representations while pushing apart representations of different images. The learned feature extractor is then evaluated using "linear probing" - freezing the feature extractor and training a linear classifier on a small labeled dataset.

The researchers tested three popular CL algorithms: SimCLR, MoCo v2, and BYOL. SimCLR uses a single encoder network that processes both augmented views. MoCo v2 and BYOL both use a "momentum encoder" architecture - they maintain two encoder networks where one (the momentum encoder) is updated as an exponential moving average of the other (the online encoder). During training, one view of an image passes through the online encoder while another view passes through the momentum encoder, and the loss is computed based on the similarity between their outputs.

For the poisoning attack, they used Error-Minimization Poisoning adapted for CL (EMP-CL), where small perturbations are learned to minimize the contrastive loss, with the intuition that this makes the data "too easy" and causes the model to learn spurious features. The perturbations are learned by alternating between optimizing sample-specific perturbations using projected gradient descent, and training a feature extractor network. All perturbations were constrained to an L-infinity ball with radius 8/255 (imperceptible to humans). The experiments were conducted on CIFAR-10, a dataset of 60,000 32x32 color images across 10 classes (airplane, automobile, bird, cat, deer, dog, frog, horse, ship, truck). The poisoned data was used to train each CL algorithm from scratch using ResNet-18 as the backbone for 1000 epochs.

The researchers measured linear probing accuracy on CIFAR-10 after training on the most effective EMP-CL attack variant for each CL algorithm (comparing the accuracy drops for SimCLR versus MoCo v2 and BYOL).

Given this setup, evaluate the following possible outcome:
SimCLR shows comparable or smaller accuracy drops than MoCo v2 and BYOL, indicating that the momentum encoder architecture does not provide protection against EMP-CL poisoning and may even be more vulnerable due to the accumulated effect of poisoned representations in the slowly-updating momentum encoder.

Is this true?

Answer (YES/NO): NO